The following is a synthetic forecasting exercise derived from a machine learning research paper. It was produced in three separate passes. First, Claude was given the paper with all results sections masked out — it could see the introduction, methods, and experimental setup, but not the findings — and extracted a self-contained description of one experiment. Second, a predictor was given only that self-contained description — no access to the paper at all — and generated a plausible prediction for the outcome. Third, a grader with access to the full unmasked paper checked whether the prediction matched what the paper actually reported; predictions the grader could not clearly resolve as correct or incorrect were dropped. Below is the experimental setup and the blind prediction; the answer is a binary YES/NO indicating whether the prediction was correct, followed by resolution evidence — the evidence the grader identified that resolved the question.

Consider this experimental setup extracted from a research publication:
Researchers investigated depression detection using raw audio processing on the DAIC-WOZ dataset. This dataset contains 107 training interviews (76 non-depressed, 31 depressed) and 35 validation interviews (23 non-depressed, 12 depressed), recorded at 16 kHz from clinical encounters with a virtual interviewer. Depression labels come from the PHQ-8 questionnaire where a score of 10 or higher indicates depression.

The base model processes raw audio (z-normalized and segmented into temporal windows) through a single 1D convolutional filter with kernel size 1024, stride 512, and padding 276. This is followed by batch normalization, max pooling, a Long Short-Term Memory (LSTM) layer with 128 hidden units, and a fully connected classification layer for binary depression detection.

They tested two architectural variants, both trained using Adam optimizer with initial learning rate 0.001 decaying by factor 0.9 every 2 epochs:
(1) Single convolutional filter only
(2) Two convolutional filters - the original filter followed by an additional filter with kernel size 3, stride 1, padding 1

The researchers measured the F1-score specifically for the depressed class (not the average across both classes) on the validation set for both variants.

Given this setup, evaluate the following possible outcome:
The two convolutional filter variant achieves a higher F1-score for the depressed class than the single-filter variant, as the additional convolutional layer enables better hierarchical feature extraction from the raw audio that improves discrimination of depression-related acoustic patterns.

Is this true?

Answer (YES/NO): YES